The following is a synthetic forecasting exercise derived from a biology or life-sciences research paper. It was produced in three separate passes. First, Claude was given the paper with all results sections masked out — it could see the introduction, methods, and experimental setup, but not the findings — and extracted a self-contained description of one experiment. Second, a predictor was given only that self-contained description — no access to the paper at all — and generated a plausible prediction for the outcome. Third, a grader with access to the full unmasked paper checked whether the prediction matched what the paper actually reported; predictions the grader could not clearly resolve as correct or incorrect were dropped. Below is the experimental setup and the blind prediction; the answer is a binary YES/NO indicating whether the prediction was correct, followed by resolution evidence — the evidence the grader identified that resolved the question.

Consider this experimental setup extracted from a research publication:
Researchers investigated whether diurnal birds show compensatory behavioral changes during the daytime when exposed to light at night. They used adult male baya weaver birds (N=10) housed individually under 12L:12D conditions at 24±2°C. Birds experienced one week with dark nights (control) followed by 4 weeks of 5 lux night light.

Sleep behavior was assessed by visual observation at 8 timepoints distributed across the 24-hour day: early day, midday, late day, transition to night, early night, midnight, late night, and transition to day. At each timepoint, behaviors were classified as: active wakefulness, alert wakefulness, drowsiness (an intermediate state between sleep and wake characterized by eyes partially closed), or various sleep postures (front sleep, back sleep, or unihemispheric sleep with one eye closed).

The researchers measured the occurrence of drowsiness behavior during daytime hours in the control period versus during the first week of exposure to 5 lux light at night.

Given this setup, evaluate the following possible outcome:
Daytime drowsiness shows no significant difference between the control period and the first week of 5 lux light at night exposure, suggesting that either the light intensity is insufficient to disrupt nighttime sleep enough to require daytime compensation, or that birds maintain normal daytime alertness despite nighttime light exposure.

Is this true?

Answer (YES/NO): YES